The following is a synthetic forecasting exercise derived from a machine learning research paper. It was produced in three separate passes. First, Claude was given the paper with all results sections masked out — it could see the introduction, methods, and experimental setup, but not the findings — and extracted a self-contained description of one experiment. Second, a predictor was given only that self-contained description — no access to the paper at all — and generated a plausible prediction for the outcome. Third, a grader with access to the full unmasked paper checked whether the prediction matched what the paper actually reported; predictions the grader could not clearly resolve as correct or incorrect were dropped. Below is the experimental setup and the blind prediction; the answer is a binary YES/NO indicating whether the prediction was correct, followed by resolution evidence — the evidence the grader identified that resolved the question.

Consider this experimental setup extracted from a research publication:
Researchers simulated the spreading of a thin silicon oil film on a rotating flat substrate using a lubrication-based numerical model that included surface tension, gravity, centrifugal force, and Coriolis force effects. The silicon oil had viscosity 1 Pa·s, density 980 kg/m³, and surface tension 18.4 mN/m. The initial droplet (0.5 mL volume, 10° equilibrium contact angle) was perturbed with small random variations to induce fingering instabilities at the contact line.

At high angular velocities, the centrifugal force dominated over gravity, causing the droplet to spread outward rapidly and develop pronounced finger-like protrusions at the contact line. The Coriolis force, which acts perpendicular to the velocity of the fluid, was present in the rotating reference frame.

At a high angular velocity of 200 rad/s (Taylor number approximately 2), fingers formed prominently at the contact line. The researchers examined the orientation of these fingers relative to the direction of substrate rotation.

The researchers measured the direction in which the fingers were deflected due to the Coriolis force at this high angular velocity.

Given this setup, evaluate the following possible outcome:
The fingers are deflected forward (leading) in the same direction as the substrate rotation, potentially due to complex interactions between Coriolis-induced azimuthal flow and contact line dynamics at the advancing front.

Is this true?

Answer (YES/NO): NO